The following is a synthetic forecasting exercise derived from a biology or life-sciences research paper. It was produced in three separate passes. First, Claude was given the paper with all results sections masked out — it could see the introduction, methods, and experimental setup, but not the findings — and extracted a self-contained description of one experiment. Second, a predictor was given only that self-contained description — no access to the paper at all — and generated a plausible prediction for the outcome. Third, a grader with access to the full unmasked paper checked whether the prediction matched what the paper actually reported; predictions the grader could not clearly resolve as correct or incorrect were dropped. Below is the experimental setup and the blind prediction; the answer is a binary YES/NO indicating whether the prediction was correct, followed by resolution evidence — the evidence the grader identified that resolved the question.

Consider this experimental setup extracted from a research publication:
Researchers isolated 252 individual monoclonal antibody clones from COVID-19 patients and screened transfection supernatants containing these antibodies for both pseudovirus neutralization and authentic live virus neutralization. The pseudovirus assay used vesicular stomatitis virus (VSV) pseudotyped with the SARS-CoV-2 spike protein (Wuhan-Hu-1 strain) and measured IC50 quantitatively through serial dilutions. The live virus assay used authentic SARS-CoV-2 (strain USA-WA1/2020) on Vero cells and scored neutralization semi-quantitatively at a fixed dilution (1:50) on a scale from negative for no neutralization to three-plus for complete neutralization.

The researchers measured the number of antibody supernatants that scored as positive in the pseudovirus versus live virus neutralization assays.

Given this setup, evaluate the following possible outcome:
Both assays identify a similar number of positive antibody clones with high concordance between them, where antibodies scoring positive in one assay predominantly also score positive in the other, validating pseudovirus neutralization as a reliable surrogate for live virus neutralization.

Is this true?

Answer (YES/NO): NO